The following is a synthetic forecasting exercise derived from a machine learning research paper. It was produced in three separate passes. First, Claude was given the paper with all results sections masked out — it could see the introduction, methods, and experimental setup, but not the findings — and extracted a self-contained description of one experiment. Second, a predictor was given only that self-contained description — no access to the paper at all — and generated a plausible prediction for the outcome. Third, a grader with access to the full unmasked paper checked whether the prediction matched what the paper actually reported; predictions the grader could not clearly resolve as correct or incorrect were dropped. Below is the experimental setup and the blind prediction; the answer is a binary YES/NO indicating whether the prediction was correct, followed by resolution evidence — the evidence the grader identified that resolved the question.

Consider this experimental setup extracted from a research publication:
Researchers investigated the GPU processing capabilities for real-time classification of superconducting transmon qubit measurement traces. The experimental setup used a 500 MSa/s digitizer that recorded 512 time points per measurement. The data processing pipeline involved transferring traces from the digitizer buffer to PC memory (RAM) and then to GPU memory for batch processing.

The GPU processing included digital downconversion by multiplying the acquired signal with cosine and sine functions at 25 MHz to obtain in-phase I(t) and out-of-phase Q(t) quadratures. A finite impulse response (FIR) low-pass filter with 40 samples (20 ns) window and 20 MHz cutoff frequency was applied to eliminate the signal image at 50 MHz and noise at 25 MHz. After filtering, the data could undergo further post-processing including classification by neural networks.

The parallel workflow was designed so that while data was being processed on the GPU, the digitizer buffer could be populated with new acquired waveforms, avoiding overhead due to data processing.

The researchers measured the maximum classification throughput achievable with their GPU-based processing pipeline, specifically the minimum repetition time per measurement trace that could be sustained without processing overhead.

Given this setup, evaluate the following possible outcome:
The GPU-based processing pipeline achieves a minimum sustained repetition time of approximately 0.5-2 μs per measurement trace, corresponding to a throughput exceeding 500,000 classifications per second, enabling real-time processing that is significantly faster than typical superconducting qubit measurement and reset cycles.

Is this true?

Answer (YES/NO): NO